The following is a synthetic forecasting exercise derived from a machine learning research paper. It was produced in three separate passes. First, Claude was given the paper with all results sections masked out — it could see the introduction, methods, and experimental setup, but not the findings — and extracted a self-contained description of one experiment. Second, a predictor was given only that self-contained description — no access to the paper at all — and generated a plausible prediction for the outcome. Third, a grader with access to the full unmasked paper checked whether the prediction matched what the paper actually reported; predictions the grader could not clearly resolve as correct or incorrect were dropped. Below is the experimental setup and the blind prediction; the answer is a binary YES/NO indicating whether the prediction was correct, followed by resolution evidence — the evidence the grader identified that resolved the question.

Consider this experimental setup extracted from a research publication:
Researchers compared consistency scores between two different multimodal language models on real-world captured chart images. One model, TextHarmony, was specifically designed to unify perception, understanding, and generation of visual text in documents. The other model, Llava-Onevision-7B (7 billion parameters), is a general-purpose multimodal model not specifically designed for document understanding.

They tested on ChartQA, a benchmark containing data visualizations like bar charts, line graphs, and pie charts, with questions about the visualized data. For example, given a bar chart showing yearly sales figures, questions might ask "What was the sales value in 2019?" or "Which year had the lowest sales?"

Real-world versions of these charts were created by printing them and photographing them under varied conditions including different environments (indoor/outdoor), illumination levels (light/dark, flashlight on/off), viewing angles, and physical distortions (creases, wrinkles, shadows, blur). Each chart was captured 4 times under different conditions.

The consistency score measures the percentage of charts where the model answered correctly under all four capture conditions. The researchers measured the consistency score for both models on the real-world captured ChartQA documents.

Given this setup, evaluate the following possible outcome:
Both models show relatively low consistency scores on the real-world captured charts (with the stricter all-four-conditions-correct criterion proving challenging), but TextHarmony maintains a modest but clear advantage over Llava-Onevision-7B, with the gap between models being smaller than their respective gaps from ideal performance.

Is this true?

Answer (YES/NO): NO